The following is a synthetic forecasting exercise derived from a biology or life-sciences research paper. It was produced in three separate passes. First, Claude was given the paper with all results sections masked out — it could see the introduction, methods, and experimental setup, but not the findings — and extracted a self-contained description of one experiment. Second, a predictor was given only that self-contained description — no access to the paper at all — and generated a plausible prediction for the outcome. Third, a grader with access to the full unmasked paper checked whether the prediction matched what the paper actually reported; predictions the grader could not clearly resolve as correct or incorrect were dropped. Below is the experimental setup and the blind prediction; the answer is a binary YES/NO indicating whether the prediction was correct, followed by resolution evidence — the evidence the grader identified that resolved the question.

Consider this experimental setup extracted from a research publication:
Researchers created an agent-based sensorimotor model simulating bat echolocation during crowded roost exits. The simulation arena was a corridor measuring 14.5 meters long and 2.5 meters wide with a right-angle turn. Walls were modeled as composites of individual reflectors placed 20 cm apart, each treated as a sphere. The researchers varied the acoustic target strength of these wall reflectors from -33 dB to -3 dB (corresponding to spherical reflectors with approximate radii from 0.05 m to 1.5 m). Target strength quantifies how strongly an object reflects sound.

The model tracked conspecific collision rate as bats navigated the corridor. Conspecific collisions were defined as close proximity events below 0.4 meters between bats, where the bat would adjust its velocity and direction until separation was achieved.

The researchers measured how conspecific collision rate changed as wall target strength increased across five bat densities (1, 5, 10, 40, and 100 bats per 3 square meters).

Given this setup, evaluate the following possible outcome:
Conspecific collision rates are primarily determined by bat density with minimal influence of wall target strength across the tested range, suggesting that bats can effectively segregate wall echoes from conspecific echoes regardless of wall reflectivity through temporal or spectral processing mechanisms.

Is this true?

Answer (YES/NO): NO